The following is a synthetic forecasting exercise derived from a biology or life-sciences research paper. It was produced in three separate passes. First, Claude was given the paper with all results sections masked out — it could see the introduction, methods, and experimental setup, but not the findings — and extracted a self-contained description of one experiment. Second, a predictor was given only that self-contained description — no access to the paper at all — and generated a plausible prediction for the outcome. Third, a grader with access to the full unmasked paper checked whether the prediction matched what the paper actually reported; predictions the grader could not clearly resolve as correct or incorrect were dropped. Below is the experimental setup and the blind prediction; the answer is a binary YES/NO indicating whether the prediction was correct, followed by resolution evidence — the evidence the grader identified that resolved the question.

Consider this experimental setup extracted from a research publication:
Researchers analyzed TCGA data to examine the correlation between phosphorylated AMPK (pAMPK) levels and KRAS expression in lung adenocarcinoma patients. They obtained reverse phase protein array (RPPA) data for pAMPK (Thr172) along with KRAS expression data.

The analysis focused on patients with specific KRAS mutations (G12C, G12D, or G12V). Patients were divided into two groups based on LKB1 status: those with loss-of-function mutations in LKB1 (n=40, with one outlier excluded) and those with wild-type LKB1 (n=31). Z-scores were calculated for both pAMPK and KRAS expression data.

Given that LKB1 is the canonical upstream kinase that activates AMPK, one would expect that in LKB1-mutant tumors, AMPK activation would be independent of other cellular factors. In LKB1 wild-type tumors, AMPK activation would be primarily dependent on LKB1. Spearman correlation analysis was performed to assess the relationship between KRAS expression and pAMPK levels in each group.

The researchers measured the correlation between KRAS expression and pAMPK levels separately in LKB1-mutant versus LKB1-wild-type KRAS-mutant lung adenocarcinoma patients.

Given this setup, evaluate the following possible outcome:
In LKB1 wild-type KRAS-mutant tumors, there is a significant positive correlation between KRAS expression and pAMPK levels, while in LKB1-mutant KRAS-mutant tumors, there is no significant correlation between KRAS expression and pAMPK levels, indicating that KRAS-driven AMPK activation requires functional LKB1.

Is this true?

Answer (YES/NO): NO